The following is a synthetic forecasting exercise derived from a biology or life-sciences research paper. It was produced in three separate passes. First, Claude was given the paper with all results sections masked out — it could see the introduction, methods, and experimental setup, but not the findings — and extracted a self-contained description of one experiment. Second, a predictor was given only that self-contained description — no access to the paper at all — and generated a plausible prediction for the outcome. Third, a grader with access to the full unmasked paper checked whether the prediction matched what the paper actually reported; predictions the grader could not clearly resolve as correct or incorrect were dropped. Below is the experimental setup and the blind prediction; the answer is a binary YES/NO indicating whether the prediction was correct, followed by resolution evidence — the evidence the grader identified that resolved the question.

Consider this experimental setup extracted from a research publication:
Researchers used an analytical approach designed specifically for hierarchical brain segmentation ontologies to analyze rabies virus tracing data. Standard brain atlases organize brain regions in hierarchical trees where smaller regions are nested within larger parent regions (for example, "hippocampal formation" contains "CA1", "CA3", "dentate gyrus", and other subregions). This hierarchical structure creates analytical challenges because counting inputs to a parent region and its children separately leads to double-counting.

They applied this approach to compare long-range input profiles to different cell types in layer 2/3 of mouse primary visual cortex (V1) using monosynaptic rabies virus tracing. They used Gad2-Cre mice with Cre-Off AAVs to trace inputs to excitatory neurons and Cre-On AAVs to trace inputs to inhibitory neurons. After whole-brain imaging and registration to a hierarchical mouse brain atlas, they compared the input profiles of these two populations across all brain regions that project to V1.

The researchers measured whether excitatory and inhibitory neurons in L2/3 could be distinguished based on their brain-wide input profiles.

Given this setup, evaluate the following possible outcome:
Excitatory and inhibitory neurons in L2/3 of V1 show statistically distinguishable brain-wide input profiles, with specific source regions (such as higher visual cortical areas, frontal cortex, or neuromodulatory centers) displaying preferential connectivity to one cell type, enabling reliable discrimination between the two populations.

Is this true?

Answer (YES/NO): NO